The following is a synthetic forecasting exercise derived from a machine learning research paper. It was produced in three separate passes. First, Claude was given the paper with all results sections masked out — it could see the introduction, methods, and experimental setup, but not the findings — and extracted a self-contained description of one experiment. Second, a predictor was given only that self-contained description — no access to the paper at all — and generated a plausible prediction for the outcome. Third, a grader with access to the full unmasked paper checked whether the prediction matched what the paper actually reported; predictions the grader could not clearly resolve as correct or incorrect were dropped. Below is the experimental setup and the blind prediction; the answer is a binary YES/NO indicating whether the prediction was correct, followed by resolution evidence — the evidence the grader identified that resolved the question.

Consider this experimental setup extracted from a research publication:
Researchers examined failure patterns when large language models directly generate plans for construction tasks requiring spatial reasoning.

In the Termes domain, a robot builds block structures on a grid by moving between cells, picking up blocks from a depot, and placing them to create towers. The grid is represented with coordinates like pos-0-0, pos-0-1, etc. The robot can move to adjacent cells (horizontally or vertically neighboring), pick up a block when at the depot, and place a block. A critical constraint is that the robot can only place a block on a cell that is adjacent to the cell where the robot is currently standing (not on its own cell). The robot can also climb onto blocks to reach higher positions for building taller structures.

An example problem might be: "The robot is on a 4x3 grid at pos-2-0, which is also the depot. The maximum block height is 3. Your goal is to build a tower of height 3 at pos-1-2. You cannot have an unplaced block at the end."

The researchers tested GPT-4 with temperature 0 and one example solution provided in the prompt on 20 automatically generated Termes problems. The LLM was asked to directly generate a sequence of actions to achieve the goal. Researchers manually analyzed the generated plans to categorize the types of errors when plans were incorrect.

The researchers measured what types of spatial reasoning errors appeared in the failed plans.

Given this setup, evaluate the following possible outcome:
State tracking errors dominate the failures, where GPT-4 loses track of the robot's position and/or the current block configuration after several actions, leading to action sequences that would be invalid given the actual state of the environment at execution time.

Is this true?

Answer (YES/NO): NO